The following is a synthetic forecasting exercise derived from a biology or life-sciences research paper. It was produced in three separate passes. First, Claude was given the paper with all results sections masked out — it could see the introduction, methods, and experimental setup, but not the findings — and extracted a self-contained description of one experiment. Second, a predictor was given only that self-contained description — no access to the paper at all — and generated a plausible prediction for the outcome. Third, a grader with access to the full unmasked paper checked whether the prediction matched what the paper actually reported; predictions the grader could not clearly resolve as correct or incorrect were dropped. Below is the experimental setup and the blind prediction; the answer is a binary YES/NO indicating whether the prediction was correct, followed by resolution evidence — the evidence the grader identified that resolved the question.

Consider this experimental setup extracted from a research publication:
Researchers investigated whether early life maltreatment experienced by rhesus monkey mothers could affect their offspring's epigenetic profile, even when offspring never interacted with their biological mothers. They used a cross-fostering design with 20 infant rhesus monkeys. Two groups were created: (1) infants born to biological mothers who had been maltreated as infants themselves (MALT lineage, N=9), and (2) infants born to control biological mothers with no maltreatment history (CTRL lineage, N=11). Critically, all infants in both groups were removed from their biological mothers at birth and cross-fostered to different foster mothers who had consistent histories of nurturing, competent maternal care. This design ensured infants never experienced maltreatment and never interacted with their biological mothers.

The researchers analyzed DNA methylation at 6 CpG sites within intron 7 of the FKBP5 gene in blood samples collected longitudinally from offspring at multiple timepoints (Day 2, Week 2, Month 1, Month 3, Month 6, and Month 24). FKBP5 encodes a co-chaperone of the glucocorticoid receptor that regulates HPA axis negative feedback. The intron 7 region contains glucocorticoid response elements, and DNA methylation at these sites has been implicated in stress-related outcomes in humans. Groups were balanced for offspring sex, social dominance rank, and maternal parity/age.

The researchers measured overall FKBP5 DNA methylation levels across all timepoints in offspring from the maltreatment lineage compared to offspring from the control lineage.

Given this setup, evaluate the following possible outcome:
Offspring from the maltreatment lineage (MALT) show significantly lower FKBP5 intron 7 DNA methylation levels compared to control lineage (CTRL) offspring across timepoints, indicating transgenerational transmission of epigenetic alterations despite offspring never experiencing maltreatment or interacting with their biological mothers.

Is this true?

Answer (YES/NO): YES